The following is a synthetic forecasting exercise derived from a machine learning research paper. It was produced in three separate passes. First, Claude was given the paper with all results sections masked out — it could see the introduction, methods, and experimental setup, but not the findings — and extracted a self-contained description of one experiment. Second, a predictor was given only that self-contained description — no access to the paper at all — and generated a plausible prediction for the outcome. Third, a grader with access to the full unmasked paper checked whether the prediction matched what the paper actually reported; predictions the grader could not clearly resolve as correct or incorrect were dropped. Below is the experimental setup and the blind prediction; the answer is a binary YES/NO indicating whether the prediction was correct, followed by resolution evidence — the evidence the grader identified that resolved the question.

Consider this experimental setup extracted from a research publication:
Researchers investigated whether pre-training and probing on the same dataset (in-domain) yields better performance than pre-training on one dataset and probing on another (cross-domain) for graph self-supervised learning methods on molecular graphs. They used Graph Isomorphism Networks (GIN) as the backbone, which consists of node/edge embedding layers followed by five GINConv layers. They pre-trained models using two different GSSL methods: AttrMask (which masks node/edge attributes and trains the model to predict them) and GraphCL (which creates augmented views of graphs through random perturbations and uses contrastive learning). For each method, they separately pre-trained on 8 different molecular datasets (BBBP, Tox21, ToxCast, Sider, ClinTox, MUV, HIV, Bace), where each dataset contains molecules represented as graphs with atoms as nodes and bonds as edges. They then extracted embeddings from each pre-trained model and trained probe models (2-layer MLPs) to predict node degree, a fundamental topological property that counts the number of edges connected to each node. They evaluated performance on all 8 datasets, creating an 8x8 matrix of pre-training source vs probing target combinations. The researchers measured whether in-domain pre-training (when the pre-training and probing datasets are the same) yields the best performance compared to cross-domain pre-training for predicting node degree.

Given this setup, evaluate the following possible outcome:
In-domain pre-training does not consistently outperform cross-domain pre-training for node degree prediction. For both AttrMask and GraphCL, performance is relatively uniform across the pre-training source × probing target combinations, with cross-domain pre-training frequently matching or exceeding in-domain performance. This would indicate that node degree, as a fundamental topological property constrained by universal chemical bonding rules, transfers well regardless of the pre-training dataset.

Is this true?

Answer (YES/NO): NO